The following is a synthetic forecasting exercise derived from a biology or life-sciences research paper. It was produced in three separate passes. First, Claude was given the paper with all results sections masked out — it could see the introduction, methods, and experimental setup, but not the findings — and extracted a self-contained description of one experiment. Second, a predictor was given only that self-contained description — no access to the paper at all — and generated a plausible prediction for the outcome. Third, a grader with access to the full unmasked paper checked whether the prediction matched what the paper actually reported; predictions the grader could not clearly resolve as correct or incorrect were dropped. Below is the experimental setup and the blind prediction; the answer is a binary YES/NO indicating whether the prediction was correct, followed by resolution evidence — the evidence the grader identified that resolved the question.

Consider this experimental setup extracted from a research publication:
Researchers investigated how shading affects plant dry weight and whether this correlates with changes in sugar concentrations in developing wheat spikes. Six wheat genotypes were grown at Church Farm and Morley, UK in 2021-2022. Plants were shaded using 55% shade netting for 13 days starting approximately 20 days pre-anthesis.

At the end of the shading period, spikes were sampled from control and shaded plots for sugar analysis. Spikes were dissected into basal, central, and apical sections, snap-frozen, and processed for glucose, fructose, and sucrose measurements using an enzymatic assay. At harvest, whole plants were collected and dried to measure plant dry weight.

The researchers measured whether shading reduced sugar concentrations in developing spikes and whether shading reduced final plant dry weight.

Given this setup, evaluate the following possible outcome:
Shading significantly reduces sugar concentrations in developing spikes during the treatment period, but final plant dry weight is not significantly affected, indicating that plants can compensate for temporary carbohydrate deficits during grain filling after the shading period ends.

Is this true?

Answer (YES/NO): NO